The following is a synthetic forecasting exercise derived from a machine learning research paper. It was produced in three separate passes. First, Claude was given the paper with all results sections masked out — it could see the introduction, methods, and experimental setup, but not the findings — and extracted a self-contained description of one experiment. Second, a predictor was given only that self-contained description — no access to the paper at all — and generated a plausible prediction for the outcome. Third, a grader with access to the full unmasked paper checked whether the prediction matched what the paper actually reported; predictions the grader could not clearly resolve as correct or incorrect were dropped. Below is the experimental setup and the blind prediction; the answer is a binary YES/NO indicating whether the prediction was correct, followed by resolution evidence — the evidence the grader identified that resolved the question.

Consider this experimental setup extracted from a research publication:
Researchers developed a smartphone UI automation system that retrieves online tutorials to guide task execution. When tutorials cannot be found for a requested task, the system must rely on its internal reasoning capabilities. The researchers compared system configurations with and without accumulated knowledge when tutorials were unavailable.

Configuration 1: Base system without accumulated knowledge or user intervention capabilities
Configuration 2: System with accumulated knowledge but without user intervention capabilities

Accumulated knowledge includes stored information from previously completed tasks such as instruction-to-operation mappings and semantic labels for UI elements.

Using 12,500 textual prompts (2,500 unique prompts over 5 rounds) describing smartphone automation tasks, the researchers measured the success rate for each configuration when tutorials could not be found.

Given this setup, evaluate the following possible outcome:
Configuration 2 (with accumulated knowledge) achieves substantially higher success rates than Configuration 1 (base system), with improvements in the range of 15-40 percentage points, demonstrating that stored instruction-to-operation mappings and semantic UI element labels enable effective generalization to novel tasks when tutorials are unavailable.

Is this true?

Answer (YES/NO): NO